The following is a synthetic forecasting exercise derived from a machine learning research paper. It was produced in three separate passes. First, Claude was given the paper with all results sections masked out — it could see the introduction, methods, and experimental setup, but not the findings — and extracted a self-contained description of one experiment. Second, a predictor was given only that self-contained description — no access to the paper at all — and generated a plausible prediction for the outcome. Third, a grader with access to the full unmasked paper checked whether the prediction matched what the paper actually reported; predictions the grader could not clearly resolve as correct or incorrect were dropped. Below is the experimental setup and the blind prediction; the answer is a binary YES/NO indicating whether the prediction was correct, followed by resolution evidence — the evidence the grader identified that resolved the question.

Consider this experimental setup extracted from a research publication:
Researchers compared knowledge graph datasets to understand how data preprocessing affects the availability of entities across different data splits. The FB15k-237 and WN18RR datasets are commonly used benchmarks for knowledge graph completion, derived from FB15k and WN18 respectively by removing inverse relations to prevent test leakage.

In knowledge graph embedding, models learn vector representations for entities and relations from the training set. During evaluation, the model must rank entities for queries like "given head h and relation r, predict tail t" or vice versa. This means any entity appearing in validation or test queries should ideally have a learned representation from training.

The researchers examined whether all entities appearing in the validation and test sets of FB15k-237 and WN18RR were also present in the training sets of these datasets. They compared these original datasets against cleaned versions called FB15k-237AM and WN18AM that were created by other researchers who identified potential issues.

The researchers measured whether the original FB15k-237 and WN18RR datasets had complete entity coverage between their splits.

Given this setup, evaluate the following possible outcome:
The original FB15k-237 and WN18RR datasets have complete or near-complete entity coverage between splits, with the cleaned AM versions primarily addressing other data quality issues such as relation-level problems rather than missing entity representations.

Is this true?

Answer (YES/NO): NO